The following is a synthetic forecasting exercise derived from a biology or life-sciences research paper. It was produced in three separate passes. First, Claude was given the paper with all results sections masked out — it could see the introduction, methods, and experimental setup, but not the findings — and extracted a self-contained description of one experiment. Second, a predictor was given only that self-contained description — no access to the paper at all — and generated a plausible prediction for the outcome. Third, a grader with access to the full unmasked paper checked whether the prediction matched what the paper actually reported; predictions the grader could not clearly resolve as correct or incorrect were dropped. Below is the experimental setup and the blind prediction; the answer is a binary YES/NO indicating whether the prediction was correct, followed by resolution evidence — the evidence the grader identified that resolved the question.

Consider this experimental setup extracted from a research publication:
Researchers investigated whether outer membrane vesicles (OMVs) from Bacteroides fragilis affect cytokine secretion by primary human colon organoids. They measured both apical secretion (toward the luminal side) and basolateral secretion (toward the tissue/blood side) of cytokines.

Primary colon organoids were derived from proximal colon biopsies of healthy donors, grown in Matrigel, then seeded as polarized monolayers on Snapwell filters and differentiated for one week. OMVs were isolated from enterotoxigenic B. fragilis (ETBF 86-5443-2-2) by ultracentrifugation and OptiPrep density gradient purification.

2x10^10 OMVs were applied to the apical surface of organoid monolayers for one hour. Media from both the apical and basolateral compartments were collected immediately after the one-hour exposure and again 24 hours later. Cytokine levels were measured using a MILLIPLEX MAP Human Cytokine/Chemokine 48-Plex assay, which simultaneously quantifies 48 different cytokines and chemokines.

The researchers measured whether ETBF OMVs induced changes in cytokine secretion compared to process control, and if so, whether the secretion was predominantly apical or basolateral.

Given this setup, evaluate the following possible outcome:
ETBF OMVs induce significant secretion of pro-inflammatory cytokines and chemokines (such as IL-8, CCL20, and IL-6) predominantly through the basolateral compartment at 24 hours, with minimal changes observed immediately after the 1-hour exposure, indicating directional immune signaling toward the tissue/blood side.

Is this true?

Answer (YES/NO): NO